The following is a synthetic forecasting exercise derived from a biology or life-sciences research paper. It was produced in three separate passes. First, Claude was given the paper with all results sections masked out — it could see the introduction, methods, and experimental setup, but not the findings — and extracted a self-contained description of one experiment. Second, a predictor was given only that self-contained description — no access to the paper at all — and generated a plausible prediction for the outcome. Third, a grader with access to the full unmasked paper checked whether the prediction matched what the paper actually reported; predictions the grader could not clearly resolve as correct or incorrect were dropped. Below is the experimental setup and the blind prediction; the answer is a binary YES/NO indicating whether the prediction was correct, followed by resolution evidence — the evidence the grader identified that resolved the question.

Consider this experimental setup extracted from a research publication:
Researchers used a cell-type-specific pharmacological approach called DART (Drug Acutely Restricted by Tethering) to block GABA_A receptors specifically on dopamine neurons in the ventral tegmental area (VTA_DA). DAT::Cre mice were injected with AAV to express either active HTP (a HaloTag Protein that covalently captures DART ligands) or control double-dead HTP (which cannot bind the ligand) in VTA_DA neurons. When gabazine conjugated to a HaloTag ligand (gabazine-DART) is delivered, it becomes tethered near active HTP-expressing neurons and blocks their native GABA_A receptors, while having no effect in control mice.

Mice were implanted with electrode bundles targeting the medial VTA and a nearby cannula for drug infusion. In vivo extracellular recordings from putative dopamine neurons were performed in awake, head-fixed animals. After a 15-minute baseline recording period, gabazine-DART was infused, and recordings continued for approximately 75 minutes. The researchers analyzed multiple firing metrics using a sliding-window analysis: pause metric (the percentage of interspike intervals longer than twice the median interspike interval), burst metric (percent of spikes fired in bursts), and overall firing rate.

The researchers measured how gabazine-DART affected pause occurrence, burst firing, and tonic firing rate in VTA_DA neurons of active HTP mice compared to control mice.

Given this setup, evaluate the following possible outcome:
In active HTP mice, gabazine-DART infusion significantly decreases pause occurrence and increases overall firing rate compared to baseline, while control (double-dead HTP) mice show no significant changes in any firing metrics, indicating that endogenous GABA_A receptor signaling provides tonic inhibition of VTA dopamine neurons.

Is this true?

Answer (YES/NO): NO